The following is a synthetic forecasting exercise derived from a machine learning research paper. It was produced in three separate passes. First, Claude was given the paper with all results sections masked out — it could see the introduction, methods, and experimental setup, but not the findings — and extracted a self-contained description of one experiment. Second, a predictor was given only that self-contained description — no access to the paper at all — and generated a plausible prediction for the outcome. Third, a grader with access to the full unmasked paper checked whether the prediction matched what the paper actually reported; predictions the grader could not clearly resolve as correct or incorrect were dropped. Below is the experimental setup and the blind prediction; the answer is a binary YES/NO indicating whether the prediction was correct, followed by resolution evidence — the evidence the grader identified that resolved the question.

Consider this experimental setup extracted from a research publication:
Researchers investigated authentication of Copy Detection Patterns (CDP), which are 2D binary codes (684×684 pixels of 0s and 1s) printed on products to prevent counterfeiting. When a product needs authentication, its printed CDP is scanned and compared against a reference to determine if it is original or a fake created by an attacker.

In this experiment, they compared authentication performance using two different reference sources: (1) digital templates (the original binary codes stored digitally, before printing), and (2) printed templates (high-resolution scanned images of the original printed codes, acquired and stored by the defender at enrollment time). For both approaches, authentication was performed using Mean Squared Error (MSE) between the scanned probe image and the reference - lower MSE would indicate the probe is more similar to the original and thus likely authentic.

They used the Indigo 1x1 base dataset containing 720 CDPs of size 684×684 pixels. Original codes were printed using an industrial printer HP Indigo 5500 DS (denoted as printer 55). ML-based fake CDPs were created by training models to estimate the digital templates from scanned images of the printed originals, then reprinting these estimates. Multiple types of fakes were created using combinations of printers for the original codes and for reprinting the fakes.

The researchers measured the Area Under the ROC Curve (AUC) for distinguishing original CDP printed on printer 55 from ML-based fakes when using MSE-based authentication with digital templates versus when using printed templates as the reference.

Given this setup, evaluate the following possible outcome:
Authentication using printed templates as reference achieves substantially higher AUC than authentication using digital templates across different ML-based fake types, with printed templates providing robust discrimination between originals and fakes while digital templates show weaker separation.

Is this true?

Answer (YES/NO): YES